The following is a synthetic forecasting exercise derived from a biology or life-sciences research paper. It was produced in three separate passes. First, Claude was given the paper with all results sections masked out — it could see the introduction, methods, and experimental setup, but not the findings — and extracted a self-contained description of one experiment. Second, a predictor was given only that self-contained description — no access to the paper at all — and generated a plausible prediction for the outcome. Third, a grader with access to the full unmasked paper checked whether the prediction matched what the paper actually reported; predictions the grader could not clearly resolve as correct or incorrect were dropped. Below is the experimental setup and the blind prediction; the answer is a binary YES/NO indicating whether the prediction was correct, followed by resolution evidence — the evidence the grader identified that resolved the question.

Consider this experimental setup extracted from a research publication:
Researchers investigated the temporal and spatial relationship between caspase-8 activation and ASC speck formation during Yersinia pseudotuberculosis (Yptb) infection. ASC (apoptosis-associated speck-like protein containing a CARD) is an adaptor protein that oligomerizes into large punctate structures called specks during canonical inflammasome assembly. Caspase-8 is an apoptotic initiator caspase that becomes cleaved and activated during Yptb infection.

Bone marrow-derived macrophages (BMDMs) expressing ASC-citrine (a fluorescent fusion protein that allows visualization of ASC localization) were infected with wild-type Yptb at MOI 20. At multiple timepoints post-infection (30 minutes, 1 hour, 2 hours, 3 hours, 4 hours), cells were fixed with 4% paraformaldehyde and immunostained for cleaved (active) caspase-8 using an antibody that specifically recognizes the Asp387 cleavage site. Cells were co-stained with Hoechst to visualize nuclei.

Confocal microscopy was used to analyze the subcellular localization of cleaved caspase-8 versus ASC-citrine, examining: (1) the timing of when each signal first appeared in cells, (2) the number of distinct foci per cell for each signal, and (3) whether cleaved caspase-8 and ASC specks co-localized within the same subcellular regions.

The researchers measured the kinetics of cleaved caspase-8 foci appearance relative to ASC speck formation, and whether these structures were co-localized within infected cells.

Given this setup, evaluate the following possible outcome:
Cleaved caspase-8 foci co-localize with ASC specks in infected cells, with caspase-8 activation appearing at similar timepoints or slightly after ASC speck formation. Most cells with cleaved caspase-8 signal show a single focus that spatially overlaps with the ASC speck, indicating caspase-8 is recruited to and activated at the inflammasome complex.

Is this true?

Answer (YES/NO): NO